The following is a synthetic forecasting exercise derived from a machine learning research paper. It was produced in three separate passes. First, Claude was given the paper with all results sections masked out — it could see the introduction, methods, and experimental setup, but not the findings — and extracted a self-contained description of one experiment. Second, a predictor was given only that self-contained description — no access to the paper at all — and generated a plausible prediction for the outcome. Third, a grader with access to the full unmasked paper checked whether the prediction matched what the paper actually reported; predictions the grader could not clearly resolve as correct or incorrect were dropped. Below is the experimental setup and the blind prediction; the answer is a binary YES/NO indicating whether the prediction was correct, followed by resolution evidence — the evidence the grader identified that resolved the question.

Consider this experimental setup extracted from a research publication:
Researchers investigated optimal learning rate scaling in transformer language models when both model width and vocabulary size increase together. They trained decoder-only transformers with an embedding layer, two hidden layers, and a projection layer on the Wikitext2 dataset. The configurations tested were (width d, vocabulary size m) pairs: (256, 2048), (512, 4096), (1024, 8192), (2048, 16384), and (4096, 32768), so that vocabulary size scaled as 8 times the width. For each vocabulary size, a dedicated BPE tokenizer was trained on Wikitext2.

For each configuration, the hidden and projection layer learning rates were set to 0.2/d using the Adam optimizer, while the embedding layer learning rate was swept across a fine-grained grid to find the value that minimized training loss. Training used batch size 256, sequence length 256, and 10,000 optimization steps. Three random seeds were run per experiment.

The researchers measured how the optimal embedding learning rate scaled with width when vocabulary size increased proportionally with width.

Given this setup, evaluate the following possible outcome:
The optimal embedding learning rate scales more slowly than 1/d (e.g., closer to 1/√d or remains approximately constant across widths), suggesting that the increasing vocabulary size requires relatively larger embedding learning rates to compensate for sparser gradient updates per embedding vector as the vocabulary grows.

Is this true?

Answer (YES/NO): YES